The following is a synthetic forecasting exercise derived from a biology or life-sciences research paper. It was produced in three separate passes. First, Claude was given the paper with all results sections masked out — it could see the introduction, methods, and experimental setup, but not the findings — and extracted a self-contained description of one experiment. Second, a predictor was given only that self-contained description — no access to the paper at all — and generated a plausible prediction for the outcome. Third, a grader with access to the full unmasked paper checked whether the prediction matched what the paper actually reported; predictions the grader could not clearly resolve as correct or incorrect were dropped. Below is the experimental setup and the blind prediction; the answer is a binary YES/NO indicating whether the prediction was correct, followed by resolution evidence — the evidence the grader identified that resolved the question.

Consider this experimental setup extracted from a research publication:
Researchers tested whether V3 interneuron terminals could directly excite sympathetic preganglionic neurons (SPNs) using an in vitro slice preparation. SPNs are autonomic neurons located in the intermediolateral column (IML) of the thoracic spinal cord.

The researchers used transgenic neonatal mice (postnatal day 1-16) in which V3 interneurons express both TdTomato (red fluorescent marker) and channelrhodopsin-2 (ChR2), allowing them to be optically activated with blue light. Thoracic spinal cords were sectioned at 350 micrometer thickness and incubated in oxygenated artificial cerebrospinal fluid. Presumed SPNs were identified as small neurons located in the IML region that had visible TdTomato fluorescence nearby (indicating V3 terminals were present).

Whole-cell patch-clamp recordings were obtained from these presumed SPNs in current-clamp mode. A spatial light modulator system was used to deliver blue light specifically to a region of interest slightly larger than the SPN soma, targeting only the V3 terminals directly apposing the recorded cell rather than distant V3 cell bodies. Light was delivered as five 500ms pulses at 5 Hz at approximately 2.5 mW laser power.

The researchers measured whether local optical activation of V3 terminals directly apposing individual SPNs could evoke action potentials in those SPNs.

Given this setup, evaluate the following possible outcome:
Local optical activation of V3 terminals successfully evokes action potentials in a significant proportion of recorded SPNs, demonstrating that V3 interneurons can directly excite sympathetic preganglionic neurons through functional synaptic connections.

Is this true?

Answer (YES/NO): YES